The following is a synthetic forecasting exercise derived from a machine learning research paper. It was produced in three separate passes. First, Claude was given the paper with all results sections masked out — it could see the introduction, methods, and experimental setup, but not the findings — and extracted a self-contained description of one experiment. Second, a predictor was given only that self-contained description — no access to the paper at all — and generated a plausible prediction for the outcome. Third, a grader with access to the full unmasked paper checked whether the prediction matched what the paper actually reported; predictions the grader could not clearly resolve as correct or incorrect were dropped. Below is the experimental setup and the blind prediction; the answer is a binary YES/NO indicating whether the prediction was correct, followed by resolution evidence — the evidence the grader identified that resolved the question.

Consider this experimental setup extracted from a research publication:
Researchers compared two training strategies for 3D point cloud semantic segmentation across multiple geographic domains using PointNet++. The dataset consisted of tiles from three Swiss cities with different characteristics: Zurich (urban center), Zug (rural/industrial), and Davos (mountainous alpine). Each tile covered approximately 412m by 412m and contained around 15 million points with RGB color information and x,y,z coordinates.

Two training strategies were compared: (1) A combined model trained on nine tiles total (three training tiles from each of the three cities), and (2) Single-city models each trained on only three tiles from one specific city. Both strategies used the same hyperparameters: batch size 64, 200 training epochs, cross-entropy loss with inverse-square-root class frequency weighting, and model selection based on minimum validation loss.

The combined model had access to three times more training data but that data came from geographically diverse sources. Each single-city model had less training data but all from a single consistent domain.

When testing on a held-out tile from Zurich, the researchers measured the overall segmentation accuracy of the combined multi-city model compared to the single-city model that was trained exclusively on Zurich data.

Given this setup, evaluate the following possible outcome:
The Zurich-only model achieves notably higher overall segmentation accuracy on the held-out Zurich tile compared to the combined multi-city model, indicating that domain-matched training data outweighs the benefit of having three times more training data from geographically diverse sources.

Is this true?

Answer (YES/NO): NO